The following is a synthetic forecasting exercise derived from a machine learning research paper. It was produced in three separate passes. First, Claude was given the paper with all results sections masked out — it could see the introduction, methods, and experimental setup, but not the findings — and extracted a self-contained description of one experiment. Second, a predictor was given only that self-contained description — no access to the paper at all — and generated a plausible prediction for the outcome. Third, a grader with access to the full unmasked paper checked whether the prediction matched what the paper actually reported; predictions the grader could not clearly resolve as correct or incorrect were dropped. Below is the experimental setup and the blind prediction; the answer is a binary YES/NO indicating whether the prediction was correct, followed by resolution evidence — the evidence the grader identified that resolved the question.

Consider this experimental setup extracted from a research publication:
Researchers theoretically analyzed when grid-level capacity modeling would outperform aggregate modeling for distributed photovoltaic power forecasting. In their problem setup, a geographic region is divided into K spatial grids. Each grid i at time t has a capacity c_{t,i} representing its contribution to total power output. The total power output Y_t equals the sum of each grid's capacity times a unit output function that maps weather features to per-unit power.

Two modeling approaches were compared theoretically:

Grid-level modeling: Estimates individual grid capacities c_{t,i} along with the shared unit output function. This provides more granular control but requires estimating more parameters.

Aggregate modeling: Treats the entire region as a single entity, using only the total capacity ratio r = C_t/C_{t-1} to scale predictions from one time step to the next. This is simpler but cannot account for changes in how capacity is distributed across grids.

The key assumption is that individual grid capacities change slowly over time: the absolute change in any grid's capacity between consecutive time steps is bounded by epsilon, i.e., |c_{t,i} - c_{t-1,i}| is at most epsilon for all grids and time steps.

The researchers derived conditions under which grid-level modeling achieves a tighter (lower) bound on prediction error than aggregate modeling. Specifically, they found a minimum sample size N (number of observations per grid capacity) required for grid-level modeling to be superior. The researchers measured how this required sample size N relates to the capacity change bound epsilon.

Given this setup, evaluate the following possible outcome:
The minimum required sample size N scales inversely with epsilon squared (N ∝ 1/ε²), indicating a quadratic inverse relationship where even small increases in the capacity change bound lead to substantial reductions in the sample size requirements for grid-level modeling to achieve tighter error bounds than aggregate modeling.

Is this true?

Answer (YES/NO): NO